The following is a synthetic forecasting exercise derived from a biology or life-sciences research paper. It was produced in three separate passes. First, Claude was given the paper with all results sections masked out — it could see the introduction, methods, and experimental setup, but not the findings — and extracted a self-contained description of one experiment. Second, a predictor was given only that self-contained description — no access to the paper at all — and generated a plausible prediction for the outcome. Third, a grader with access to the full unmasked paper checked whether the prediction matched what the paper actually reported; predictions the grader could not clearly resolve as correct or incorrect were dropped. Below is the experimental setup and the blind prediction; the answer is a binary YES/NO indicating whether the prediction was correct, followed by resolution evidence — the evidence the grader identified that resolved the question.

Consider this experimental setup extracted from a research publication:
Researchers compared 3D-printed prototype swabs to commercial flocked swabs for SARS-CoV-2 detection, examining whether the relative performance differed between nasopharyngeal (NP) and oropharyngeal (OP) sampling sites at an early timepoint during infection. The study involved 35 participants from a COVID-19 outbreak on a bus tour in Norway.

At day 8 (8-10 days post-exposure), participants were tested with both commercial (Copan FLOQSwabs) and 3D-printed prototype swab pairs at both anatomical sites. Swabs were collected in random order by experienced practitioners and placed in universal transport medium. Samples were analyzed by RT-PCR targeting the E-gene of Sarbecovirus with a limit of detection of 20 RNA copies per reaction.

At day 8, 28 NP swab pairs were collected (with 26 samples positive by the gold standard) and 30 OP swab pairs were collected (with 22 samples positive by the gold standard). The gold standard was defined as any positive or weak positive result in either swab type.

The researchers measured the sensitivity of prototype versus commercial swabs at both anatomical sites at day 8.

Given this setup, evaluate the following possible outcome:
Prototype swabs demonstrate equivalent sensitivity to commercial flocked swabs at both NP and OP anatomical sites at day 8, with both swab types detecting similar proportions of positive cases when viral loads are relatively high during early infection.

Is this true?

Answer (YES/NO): YES